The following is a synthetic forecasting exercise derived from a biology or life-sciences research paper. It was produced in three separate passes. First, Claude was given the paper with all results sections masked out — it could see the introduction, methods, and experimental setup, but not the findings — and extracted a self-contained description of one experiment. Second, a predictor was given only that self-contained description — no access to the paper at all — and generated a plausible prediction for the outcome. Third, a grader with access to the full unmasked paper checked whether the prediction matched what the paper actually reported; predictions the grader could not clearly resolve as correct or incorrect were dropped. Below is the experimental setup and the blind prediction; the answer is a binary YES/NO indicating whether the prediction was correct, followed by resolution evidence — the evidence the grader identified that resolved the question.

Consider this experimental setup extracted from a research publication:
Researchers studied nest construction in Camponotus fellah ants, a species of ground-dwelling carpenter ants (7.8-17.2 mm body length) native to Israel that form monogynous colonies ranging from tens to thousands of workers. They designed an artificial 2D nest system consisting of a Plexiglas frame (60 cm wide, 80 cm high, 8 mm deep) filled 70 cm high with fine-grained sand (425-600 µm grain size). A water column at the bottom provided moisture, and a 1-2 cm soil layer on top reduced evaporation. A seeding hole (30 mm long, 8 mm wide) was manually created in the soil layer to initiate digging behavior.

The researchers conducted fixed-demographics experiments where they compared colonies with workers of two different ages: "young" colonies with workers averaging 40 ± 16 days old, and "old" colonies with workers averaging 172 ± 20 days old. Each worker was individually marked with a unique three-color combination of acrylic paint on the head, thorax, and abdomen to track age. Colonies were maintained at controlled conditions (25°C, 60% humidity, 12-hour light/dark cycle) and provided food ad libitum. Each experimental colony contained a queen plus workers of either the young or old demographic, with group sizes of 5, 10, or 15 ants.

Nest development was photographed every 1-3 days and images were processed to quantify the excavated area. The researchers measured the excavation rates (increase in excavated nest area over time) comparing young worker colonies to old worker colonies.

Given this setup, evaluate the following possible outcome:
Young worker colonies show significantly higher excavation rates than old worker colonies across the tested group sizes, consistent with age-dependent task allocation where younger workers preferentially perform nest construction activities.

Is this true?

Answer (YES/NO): NO